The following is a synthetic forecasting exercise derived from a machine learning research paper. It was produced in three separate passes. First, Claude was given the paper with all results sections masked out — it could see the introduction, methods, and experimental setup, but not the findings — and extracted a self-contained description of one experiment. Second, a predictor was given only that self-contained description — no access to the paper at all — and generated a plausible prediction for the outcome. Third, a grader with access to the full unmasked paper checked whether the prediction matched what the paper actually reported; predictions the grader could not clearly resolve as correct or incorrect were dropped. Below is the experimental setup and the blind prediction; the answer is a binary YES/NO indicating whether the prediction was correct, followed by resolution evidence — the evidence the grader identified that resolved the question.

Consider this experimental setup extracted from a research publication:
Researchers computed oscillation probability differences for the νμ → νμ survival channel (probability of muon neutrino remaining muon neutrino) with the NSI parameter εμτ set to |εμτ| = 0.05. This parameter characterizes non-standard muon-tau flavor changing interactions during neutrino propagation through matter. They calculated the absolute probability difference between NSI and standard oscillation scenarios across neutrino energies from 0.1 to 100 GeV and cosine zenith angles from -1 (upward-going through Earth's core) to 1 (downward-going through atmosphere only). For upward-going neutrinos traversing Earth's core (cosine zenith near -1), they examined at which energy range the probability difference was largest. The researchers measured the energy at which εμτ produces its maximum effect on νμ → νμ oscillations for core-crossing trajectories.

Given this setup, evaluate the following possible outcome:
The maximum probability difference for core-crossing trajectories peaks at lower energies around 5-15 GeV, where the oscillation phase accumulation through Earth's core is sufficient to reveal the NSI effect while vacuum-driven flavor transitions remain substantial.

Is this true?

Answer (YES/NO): NO